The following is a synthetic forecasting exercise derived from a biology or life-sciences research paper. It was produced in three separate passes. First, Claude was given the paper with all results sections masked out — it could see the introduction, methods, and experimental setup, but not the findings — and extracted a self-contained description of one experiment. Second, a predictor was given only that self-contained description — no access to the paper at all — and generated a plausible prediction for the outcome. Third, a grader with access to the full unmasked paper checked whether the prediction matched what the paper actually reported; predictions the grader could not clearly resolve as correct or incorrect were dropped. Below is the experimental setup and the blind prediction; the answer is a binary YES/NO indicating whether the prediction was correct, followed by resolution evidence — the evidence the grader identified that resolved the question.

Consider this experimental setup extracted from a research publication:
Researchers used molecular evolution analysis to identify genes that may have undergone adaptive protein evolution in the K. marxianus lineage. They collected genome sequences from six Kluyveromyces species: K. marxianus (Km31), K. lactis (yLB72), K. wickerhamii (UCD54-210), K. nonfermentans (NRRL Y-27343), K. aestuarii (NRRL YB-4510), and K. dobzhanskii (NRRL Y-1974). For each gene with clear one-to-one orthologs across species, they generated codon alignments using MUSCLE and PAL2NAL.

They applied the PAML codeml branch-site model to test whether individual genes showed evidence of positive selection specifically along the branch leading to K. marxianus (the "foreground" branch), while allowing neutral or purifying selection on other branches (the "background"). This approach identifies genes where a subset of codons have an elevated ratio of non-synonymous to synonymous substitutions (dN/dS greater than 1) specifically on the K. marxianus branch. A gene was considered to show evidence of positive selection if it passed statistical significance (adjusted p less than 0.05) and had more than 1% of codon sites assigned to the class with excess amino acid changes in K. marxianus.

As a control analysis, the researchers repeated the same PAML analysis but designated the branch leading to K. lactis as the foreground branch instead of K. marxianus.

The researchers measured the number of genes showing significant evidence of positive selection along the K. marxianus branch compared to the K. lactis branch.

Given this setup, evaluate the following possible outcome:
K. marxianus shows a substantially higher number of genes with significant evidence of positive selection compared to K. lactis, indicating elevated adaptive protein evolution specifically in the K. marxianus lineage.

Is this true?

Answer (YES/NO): YES